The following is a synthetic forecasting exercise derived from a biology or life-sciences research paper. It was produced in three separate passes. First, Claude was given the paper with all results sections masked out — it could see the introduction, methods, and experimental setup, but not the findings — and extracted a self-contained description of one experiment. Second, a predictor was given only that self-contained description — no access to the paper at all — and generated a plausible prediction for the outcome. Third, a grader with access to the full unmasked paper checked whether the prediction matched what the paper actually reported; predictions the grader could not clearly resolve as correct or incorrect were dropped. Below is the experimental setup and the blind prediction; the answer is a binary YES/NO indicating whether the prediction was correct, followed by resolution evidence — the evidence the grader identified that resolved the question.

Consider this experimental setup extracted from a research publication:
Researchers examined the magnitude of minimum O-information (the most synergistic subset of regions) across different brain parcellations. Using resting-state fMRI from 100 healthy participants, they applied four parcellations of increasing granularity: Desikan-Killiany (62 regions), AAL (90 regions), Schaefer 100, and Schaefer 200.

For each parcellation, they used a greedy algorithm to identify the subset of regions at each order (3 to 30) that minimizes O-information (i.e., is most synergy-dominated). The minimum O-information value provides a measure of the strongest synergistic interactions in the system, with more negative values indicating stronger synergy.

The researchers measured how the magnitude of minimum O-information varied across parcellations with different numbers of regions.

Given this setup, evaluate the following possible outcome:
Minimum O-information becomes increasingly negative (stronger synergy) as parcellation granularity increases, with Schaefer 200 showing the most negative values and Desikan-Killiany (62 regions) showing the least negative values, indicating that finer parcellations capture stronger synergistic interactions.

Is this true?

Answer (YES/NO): YES